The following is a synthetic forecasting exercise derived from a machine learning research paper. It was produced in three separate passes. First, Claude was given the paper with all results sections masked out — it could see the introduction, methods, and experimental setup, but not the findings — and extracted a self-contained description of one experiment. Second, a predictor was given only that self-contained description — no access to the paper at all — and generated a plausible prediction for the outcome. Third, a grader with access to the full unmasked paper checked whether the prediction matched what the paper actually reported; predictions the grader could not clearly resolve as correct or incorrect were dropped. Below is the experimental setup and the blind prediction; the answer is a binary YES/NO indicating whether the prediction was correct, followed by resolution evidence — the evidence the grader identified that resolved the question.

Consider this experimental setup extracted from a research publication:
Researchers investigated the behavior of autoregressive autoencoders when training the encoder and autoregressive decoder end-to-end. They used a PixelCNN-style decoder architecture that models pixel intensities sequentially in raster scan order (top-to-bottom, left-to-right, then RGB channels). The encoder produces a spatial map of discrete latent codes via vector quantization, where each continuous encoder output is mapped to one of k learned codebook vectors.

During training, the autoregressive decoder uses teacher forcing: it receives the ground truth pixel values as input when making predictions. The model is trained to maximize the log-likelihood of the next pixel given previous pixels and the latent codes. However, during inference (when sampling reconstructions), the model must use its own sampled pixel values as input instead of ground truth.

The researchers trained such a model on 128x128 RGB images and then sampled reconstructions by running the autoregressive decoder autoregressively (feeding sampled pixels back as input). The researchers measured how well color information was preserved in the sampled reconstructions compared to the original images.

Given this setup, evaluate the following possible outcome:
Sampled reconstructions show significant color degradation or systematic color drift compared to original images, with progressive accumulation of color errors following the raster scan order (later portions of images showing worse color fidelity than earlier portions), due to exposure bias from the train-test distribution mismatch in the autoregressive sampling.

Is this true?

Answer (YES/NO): YES